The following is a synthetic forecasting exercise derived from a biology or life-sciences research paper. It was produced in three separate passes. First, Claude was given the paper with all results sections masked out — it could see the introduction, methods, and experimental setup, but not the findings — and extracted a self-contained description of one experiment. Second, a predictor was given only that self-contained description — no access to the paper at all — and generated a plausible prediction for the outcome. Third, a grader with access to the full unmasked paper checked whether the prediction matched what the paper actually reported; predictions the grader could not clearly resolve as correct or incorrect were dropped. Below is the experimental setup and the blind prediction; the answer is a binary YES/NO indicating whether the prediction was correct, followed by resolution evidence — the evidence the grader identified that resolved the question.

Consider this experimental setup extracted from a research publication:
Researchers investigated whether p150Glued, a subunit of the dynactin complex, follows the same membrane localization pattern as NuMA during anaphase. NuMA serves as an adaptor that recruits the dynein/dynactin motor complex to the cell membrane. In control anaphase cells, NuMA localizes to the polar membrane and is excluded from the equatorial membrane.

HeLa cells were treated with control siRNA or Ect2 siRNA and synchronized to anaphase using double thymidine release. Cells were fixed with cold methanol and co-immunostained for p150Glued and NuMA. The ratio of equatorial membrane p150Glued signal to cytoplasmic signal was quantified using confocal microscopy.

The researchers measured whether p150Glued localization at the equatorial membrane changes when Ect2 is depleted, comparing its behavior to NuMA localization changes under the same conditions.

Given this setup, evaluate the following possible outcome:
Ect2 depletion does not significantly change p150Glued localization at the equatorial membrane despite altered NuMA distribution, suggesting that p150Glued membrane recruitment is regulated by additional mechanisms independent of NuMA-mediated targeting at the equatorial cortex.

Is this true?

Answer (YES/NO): NO